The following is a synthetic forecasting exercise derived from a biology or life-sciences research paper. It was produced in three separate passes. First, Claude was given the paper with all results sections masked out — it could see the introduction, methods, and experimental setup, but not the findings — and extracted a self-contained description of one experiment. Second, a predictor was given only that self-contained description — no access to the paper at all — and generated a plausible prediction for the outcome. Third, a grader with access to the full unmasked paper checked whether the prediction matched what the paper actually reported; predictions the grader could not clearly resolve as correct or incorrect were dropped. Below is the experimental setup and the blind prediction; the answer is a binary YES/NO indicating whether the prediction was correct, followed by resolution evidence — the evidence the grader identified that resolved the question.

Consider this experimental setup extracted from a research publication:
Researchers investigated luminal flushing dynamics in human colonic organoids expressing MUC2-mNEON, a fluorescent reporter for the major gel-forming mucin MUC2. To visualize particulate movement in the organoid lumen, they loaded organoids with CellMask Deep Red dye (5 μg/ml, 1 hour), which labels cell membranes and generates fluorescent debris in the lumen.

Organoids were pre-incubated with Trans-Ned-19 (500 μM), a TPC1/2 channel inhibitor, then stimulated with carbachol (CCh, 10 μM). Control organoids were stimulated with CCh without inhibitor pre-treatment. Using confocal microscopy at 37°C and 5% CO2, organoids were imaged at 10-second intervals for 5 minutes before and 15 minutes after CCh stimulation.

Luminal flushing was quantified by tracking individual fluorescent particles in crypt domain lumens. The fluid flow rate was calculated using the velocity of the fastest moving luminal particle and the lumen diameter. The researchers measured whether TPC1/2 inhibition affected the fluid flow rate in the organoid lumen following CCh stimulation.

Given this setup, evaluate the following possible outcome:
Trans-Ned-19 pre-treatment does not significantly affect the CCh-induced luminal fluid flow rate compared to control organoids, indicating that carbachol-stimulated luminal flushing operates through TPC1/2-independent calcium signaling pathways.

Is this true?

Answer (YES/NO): NO